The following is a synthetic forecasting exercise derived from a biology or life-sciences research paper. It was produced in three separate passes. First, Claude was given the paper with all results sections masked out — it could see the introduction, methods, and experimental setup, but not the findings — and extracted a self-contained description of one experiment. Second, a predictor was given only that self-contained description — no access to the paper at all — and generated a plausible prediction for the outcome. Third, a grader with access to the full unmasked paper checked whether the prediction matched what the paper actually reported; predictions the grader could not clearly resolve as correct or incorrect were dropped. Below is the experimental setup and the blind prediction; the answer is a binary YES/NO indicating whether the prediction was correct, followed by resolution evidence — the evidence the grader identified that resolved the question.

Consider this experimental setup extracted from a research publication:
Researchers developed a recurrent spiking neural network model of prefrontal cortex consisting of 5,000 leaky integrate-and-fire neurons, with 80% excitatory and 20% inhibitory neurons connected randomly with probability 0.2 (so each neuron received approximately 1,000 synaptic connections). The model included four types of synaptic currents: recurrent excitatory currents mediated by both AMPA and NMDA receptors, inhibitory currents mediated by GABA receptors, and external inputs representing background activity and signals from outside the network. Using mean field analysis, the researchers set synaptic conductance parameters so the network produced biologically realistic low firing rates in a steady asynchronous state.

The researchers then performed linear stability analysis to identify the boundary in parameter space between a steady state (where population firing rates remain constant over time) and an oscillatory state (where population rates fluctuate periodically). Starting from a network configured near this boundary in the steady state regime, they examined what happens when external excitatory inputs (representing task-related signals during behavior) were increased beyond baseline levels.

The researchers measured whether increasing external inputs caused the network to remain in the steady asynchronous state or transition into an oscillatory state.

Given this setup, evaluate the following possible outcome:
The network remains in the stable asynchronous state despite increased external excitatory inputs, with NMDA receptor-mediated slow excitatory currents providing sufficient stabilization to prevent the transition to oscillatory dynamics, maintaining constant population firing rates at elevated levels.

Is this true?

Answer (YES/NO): NO